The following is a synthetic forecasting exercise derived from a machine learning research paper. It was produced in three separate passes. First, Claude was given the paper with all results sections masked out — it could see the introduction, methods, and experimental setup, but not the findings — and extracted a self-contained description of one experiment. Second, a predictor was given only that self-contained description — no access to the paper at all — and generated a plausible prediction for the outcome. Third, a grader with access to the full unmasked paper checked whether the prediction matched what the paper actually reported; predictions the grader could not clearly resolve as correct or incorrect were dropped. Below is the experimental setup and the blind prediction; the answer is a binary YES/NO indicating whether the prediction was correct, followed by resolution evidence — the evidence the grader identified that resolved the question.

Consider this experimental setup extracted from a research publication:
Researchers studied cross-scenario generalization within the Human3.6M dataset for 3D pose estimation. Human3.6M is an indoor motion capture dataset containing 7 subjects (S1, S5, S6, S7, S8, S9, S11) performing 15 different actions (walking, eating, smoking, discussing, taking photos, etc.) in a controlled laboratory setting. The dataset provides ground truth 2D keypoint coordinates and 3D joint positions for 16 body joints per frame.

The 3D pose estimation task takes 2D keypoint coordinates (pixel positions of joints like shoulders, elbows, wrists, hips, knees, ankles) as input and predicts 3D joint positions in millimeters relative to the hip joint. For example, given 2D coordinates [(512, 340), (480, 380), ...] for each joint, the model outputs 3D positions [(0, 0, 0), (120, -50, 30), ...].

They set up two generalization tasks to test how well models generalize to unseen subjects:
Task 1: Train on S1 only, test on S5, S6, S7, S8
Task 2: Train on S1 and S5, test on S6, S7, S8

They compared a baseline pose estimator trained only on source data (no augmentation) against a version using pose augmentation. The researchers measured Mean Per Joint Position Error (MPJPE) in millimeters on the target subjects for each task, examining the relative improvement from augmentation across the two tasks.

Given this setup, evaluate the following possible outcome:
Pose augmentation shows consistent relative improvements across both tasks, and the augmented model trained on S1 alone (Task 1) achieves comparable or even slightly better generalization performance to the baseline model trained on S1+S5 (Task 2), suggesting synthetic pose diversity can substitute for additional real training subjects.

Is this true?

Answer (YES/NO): YES